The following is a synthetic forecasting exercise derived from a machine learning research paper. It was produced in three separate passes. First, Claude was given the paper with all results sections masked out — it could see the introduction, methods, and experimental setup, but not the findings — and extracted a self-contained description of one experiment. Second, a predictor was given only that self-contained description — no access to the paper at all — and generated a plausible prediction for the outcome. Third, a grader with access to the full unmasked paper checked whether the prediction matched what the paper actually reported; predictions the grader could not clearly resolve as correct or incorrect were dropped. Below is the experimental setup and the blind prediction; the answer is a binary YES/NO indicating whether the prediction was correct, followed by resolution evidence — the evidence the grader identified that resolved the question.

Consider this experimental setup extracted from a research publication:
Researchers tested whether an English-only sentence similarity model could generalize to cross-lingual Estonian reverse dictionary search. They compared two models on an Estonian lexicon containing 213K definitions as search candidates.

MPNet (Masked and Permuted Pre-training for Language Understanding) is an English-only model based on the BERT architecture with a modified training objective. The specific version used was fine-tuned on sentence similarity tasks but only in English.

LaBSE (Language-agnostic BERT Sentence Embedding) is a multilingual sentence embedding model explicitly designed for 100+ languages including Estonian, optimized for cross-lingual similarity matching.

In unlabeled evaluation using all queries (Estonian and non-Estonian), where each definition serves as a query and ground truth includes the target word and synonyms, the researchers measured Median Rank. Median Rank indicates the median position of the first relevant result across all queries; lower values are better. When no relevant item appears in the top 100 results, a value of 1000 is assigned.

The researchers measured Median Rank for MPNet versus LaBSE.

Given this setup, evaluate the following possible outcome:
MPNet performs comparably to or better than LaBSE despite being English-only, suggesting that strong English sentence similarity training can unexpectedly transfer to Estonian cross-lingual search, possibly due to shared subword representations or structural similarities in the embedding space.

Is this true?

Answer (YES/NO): NO